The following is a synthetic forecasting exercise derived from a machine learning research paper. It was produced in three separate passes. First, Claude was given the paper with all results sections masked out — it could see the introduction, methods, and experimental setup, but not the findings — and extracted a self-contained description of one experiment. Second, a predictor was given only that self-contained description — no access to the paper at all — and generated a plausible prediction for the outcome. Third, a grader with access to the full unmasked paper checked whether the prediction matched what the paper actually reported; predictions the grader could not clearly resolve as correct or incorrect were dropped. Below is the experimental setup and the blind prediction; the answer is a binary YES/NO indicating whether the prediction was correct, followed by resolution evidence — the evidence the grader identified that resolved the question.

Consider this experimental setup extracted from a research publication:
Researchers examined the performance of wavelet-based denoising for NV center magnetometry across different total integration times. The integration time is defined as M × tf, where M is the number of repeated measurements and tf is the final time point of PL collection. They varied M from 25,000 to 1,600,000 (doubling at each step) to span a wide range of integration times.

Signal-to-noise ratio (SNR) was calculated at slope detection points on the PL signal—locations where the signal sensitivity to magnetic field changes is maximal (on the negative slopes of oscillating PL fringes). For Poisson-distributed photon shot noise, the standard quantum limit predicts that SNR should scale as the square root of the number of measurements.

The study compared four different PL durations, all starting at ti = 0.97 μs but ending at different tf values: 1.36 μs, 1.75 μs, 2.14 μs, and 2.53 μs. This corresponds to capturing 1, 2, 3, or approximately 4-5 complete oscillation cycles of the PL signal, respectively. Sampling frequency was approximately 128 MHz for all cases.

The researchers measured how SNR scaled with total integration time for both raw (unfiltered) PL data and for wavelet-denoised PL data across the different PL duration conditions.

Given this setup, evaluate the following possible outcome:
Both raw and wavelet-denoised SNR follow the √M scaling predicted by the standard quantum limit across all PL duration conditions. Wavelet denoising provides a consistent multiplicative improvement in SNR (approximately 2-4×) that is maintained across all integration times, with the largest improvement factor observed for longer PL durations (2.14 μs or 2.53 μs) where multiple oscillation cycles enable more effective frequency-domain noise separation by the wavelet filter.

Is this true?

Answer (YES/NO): NO